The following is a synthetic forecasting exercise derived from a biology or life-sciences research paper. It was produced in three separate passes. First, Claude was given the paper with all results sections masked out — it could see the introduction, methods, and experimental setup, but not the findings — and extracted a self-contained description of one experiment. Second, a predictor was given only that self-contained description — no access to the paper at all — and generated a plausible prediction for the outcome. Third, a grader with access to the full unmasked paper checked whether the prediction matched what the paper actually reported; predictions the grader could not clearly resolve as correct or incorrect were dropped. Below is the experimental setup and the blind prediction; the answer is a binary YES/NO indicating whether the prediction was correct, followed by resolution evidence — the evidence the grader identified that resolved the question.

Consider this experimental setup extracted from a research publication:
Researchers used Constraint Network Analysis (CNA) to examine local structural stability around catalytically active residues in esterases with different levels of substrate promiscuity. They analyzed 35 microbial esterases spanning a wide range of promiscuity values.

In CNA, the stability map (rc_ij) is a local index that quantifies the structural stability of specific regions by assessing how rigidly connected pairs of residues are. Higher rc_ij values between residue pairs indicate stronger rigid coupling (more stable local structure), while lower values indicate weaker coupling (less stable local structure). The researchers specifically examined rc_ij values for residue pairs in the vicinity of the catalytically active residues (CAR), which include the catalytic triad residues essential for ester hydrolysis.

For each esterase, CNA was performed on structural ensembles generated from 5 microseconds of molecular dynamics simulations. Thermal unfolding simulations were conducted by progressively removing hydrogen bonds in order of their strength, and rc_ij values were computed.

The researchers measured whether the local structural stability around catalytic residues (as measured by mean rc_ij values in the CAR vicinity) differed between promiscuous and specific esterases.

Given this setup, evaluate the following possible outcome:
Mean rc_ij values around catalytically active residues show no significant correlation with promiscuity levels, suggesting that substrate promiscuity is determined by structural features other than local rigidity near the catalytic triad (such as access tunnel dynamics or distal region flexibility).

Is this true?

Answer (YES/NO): NO